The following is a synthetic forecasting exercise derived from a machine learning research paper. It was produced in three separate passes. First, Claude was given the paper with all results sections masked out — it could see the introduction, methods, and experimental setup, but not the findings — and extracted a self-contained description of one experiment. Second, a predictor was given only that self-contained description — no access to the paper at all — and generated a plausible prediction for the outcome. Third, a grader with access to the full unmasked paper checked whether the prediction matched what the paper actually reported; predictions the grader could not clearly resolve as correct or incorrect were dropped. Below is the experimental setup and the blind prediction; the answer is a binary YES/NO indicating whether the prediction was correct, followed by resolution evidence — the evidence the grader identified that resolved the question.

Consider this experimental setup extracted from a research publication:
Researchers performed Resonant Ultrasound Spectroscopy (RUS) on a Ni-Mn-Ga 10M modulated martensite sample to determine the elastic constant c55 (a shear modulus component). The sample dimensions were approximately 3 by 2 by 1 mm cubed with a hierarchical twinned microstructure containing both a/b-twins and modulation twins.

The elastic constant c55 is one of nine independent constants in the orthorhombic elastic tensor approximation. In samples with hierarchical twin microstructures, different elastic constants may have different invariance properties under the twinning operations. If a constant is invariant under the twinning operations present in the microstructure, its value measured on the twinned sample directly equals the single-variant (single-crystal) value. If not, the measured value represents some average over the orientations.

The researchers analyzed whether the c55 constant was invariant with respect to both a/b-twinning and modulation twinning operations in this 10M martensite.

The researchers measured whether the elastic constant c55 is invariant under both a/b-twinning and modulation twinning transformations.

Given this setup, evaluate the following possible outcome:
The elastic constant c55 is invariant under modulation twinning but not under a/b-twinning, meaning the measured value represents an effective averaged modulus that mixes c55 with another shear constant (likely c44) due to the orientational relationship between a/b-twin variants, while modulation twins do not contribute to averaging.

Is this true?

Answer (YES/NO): NO